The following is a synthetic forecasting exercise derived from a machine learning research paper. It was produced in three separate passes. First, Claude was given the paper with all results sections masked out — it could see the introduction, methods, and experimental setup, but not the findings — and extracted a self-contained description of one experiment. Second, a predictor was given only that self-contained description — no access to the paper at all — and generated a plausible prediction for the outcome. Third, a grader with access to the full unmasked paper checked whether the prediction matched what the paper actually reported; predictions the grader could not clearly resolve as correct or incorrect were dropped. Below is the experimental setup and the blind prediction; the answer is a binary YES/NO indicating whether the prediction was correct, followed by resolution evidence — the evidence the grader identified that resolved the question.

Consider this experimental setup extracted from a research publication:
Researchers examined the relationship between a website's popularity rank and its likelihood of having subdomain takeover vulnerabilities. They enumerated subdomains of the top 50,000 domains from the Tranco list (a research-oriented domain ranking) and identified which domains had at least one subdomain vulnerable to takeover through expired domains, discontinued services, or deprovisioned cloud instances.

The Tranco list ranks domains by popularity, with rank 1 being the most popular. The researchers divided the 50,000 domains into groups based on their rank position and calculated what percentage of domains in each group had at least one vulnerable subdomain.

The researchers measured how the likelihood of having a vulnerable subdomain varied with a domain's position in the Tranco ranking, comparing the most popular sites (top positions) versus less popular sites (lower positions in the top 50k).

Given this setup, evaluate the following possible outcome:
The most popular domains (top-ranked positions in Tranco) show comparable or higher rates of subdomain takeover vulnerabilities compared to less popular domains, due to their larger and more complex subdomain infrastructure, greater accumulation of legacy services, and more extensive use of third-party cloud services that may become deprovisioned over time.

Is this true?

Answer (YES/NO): YES